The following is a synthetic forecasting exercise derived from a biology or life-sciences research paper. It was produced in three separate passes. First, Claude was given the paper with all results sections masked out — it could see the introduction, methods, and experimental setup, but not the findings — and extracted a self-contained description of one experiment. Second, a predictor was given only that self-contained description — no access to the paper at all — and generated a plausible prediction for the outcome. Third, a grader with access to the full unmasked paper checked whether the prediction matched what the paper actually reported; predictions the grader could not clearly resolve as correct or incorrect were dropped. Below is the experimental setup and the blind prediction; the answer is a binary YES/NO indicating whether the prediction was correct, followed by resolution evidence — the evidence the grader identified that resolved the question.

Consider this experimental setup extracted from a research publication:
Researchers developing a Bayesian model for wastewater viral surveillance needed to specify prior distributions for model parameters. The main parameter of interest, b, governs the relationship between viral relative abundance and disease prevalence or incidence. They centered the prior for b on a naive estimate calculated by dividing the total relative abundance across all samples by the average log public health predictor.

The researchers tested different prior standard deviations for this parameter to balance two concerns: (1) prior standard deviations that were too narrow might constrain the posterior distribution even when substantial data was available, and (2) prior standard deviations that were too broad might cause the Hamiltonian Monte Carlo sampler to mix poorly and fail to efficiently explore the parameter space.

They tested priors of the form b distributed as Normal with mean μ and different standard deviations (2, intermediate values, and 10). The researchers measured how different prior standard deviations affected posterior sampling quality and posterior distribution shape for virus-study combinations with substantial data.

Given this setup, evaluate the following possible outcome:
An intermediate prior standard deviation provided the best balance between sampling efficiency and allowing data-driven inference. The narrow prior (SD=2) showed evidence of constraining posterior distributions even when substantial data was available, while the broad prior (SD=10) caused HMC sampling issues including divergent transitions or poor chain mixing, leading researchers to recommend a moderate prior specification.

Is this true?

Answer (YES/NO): YES